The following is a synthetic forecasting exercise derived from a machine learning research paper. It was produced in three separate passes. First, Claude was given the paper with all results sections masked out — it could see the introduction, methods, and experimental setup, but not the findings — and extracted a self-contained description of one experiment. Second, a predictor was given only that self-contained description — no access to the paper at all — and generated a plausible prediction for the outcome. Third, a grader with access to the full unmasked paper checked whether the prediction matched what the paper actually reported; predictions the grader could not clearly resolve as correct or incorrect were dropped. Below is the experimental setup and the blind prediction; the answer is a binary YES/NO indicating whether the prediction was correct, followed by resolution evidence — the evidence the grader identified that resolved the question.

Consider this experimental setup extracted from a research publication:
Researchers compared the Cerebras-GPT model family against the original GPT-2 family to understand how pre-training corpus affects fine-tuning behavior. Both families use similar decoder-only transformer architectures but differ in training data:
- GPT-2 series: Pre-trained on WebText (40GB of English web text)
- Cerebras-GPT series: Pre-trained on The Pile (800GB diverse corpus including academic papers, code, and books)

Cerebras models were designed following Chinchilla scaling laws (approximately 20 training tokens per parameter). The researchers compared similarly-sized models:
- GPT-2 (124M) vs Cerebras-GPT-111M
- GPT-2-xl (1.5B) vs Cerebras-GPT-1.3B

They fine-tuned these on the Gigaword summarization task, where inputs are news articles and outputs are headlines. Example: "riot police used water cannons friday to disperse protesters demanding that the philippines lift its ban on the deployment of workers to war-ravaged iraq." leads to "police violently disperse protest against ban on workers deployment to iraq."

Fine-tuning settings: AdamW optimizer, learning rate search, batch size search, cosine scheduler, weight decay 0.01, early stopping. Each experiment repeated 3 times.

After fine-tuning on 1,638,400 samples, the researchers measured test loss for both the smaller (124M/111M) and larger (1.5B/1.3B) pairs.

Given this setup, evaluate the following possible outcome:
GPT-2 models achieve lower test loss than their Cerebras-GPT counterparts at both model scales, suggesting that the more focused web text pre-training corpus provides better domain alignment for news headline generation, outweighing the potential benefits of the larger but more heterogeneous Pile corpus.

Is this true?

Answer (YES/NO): YES